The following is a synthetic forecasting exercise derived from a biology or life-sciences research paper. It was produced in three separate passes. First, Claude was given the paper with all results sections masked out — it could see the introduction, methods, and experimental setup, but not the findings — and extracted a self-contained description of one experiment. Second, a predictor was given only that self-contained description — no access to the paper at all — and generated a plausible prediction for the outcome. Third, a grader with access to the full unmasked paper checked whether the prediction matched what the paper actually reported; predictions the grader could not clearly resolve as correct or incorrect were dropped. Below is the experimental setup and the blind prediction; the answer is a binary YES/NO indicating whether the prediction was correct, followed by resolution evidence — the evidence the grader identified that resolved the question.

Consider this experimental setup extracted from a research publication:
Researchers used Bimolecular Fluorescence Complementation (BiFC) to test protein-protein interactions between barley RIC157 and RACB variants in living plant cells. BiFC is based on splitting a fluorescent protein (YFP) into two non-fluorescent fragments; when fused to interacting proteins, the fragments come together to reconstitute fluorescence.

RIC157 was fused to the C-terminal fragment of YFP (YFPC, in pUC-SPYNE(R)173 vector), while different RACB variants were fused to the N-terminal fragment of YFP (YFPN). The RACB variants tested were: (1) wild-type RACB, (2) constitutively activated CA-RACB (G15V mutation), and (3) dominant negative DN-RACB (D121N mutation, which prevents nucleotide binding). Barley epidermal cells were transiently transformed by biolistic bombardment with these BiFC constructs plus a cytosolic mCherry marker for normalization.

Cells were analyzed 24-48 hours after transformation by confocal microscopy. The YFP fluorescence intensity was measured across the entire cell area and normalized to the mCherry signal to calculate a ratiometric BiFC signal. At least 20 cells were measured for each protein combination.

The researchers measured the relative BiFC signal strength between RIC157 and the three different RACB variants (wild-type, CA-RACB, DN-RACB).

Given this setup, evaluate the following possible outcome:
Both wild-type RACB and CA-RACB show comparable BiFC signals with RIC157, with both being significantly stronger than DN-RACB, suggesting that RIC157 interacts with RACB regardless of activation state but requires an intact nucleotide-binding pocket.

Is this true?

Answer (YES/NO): YES